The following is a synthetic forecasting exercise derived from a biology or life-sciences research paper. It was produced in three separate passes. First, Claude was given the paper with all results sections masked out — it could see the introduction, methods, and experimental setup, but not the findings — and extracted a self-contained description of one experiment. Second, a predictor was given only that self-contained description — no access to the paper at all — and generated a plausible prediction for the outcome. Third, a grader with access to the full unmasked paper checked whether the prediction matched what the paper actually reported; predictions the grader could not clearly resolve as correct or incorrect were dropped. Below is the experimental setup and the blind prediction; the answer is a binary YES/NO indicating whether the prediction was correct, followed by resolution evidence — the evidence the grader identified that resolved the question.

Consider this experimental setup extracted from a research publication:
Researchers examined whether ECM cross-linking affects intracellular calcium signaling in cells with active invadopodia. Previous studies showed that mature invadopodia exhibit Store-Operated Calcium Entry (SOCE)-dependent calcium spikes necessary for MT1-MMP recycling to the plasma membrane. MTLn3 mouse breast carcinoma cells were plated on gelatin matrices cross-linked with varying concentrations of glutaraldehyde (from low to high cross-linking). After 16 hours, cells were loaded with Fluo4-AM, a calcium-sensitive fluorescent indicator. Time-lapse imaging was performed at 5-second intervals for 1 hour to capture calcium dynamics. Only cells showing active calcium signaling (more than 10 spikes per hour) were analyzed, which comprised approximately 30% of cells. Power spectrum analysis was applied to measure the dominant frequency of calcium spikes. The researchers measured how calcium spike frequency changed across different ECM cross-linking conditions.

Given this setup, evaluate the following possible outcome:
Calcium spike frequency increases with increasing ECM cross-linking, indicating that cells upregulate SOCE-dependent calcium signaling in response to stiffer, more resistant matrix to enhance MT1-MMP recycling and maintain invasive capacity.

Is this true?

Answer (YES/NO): NO